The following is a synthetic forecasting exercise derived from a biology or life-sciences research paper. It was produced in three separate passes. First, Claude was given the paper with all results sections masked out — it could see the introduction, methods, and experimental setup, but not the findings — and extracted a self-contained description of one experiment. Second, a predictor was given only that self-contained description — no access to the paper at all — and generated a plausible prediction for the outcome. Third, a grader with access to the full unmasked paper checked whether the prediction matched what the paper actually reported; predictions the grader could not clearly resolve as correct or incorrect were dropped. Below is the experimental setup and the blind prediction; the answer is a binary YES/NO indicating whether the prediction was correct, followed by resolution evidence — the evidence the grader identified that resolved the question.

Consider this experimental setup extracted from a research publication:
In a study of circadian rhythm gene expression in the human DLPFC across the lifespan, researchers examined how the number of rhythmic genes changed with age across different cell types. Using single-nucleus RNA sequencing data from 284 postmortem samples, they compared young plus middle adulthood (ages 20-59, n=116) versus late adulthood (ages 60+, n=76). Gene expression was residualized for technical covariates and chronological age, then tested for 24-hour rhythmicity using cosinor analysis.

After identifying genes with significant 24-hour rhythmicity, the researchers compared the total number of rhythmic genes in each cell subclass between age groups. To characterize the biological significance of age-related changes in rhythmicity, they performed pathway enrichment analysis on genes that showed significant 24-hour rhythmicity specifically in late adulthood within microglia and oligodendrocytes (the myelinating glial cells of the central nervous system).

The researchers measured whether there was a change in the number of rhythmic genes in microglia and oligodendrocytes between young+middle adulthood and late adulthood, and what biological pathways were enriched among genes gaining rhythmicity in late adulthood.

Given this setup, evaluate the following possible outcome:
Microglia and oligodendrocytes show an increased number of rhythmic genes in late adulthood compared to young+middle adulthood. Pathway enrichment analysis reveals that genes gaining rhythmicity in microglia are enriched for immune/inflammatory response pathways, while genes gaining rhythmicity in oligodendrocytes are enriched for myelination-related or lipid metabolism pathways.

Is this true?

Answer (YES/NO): NO